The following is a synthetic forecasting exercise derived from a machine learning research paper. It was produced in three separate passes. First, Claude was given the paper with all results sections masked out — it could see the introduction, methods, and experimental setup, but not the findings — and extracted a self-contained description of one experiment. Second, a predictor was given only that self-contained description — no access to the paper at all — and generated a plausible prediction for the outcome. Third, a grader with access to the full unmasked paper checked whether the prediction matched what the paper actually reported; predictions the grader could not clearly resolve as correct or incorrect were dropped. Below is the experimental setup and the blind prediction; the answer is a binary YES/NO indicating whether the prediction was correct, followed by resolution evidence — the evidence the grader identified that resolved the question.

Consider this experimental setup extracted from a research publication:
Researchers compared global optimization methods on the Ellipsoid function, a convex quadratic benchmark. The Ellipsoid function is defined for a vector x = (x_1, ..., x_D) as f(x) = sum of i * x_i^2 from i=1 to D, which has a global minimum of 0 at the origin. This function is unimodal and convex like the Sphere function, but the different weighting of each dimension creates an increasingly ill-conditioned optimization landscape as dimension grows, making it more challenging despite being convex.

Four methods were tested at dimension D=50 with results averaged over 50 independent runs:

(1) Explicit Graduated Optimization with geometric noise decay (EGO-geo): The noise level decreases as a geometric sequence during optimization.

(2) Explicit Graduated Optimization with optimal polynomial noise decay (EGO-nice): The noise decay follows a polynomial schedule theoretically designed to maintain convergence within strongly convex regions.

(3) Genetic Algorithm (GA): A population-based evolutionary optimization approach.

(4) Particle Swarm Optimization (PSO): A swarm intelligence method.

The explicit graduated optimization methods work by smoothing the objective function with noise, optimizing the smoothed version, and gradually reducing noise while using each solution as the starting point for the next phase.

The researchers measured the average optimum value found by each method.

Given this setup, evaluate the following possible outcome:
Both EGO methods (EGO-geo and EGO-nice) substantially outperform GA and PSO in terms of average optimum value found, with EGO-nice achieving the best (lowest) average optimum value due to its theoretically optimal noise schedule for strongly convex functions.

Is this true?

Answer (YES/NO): NO